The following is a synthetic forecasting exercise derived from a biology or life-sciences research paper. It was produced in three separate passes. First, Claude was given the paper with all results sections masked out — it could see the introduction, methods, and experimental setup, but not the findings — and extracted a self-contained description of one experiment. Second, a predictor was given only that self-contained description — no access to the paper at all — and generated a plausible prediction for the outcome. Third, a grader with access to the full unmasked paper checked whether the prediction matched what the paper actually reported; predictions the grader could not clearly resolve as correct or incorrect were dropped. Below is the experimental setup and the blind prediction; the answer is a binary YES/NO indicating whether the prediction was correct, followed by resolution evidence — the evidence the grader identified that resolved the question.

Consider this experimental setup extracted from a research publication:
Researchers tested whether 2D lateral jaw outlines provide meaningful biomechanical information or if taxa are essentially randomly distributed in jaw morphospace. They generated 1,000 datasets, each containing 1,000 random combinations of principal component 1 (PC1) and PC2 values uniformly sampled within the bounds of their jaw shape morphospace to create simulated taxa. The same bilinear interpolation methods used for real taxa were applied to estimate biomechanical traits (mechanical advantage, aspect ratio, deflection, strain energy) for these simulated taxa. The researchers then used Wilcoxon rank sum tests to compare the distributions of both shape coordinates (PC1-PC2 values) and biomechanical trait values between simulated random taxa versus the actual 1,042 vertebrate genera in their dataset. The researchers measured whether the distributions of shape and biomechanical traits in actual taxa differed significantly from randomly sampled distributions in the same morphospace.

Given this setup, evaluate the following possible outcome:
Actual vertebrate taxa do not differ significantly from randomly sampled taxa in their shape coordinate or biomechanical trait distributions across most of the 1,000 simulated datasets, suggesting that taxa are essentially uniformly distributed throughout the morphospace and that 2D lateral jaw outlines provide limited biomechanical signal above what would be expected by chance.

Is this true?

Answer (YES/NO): NO